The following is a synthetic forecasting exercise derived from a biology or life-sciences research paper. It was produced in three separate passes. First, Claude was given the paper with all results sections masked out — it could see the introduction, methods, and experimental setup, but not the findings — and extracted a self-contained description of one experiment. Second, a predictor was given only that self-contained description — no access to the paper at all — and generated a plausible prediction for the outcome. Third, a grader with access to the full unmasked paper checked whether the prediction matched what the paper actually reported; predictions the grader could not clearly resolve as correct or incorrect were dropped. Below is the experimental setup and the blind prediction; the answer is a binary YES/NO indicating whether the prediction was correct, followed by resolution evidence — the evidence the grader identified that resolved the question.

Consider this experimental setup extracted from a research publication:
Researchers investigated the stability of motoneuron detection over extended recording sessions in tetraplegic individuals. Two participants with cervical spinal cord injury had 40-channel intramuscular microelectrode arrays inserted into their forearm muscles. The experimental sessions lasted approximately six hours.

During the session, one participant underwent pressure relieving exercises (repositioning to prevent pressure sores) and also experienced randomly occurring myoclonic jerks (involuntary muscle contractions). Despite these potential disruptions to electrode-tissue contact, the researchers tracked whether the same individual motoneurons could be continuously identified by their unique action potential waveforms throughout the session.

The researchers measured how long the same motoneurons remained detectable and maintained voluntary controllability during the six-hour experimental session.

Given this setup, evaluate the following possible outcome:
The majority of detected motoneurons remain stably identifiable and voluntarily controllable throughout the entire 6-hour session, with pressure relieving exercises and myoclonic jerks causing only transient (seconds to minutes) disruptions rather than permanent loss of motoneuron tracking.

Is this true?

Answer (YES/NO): NO